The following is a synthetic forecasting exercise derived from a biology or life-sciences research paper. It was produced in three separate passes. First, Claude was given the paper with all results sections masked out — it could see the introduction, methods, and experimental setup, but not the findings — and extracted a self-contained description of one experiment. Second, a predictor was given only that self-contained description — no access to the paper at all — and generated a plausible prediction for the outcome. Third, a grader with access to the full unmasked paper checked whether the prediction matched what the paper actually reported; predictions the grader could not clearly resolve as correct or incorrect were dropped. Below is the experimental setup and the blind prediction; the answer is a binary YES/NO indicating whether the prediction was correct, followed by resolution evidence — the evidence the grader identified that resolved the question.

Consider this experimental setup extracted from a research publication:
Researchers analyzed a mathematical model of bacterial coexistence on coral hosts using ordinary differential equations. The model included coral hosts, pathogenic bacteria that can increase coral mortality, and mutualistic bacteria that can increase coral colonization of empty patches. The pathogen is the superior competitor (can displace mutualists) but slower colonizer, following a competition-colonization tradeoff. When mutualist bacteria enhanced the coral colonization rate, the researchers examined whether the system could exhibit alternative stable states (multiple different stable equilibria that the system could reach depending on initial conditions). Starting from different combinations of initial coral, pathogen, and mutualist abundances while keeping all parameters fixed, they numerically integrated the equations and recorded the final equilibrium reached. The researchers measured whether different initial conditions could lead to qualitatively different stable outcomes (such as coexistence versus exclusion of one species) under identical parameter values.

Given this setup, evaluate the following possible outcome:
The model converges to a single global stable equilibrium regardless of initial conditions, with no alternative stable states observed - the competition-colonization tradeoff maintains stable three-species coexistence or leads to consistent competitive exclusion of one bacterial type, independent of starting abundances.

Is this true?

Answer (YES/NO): NO